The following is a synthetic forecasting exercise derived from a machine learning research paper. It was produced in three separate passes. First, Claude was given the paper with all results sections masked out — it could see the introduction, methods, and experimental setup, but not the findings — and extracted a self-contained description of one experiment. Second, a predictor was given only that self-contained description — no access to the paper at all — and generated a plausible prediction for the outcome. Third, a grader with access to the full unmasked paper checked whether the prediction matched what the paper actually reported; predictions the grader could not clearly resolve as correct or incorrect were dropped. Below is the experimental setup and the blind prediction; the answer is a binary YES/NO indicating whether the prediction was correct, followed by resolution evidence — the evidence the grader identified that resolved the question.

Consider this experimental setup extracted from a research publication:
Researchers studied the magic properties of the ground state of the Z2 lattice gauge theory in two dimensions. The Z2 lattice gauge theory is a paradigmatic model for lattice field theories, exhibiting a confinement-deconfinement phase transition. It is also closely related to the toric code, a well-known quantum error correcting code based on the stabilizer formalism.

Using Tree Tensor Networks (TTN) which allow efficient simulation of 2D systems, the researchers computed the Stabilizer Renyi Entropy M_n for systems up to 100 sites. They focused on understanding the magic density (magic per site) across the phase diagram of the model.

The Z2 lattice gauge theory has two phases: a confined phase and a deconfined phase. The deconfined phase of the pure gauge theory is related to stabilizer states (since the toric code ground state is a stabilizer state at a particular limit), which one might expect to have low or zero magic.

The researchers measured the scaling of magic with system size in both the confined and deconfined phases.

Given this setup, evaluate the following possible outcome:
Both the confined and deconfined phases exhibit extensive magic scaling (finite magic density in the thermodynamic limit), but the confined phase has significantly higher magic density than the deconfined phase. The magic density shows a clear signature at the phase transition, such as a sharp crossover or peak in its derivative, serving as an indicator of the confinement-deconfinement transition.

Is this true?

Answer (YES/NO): NO